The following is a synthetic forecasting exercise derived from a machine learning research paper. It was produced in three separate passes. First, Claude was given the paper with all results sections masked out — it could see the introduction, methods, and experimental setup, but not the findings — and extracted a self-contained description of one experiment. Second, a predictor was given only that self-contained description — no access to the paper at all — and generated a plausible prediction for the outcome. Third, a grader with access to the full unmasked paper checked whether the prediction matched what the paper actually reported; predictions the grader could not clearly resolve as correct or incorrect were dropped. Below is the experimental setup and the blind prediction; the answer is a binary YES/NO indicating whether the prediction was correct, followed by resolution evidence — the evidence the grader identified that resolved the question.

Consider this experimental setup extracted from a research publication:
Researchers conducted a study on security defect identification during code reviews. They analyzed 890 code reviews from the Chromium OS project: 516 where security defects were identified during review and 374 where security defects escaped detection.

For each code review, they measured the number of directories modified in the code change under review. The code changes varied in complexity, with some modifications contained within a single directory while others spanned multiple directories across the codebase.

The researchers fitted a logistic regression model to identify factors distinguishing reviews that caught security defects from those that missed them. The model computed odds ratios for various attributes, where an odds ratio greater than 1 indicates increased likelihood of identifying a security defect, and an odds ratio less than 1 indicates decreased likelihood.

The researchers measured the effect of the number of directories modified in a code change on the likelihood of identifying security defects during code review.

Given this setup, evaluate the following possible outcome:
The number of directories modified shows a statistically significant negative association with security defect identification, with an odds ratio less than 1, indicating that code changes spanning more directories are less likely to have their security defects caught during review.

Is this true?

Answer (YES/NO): YES